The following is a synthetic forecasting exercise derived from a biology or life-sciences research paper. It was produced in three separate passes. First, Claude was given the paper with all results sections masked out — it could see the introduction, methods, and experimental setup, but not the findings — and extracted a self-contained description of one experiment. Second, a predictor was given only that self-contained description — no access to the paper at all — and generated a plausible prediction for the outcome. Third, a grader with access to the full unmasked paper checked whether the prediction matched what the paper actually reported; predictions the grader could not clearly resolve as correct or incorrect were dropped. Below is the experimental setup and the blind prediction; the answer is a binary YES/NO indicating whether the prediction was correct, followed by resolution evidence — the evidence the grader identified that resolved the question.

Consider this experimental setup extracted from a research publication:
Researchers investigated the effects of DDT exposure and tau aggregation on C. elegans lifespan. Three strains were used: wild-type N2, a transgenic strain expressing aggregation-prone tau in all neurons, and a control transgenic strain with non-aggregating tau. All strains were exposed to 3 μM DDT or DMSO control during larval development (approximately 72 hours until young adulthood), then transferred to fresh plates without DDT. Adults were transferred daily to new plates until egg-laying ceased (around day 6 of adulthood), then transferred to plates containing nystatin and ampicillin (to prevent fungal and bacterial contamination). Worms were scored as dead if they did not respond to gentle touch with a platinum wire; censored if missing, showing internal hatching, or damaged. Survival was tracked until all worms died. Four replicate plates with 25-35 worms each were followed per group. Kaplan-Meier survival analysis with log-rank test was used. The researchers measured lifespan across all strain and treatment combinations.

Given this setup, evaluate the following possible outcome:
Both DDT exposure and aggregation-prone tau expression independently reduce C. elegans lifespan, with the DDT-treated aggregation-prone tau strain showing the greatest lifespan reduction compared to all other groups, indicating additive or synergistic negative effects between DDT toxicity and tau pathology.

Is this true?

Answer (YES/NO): NO